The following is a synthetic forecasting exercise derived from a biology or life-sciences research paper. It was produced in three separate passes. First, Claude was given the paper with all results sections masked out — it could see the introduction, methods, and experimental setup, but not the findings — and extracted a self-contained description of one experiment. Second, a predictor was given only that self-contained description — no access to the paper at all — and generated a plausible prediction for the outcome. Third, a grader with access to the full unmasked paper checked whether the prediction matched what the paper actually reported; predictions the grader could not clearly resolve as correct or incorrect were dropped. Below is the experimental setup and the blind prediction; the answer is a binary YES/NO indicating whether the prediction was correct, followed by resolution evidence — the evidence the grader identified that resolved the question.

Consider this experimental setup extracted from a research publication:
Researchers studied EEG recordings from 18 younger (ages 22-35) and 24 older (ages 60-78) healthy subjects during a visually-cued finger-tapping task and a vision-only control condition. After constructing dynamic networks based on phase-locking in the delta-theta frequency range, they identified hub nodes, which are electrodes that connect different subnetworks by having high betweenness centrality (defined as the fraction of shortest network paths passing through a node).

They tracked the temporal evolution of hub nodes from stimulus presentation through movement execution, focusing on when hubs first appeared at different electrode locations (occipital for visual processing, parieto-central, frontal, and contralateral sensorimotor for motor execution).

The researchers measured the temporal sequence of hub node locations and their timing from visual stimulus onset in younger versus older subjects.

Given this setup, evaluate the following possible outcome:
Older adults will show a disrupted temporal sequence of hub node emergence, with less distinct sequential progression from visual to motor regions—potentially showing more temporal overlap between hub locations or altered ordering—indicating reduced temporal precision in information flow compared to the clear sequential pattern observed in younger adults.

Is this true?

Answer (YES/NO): NO